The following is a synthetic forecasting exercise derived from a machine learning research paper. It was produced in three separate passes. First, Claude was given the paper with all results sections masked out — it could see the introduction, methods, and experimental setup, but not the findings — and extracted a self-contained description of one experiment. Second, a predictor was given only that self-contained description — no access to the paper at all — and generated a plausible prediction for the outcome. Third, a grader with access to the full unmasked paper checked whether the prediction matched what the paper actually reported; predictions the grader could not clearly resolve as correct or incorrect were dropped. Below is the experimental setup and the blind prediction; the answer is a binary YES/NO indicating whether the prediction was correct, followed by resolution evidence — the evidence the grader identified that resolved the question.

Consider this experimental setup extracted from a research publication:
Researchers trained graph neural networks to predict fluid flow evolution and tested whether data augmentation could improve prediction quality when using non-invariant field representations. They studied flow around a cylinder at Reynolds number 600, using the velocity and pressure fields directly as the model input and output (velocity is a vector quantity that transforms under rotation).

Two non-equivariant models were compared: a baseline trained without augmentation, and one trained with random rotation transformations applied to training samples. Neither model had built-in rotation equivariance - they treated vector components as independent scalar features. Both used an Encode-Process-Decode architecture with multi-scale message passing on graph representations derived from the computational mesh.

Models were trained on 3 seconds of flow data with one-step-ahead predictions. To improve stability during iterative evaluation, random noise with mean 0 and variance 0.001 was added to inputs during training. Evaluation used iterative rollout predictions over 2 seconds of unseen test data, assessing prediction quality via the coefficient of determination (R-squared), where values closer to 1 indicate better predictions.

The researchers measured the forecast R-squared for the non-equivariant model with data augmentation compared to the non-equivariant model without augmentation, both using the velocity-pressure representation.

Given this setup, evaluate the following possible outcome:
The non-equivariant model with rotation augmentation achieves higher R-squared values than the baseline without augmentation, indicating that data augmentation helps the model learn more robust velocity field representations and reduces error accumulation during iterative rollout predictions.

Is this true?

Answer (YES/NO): NO